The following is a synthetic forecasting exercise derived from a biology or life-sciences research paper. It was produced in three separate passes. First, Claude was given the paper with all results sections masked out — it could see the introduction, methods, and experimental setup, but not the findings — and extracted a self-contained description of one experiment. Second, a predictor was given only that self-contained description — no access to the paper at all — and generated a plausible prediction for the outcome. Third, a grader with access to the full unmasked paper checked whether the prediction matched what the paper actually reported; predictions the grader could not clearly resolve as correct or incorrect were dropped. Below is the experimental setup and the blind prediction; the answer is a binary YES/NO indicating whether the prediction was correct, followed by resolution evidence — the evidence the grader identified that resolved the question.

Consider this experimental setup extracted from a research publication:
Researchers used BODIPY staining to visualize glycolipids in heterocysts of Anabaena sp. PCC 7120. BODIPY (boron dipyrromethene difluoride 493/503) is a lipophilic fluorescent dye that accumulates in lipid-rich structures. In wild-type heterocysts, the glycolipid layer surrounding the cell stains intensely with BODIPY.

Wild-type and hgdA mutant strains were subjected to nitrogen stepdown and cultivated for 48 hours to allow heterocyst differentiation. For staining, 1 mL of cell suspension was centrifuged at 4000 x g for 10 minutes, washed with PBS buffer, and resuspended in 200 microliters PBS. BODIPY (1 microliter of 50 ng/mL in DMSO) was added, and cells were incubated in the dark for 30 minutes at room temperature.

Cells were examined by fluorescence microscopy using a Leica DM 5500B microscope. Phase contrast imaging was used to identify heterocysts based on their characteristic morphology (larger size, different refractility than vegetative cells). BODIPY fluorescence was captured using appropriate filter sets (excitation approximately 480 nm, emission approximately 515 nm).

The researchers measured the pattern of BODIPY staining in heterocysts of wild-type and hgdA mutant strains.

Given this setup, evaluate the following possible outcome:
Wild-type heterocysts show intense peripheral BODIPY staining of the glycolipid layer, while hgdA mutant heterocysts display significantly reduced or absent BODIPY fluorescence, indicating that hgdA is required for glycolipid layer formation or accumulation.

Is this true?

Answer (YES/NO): NO